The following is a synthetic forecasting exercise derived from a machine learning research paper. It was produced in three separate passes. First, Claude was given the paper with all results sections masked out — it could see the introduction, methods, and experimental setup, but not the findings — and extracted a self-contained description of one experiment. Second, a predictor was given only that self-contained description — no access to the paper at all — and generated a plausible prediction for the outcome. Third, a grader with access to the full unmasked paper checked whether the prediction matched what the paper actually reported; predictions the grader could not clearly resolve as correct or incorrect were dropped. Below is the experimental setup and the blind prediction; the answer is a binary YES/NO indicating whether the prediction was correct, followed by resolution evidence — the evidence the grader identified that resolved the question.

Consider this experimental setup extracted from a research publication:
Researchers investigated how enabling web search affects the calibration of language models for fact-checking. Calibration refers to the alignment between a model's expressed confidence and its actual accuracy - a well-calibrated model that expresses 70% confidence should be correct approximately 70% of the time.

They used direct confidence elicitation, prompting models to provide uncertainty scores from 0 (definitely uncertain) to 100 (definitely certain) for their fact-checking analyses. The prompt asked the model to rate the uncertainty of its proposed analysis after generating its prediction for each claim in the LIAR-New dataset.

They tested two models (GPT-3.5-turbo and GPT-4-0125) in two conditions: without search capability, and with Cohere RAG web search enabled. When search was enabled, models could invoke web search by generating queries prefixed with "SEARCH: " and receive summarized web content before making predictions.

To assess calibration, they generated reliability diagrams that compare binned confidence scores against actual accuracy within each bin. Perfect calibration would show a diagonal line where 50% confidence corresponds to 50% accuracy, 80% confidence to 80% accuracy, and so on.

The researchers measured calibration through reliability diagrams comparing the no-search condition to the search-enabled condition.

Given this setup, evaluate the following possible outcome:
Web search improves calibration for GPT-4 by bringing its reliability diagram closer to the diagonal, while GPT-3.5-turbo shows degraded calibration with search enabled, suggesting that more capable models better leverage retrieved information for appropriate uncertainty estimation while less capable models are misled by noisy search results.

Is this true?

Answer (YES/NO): NO